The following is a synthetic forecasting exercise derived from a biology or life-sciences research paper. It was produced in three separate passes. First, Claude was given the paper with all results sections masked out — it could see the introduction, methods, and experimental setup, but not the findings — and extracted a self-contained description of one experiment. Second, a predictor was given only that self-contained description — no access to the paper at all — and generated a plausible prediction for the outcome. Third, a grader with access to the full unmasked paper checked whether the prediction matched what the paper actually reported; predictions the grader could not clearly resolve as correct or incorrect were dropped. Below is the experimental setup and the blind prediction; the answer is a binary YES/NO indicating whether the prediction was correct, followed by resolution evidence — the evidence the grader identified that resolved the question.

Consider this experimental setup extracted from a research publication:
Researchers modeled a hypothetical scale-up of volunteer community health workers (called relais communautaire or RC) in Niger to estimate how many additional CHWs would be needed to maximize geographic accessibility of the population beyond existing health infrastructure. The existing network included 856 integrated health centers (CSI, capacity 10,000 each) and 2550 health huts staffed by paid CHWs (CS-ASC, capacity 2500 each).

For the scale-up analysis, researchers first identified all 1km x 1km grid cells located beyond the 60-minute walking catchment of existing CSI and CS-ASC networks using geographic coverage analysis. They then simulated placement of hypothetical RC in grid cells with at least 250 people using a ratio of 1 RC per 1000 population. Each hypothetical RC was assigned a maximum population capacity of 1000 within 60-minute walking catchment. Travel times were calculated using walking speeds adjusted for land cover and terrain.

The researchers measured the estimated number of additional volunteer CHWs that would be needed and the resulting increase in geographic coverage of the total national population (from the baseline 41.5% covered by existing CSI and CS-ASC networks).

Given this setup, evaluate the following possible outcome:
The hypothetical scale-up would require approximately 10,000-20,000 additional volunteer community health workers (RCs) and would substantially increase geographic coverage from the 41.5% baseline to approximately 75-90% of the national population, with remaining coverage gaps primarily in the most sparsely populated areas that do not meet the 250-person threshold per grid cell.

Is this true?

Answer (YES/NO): NO